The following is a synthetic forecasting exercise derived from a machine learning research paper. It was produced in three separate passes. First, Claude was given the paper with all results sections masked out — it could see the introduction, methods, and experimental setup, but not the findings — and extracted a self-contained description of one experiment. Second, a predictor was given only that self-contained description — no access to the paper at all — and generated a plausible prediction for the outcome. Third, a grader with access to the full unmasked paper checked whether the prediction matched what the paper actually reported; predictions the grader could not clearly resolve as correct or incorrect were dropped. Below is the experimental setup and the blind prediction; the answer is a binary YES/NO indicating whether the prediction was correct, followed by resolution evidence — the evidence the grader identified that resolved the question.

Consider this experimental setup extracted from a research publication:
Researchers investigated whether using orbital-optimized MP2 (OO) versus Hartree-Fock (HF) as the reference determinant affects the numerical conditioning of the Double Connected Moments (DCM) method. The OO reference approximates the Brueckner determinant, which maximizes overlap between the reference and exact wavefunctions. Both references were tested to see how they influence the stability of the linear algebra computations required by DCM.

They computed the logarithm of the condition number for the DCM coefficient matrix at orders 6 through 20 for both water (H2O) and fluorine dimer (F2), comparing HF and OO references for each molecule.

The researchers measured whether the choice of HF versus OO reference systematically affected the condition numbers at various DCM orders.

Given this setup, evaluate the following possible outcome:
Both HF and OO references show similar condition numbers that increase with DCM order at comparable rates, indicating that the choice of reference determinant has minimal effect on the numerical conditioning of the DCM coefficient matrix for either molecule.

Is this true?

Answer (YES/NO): YES